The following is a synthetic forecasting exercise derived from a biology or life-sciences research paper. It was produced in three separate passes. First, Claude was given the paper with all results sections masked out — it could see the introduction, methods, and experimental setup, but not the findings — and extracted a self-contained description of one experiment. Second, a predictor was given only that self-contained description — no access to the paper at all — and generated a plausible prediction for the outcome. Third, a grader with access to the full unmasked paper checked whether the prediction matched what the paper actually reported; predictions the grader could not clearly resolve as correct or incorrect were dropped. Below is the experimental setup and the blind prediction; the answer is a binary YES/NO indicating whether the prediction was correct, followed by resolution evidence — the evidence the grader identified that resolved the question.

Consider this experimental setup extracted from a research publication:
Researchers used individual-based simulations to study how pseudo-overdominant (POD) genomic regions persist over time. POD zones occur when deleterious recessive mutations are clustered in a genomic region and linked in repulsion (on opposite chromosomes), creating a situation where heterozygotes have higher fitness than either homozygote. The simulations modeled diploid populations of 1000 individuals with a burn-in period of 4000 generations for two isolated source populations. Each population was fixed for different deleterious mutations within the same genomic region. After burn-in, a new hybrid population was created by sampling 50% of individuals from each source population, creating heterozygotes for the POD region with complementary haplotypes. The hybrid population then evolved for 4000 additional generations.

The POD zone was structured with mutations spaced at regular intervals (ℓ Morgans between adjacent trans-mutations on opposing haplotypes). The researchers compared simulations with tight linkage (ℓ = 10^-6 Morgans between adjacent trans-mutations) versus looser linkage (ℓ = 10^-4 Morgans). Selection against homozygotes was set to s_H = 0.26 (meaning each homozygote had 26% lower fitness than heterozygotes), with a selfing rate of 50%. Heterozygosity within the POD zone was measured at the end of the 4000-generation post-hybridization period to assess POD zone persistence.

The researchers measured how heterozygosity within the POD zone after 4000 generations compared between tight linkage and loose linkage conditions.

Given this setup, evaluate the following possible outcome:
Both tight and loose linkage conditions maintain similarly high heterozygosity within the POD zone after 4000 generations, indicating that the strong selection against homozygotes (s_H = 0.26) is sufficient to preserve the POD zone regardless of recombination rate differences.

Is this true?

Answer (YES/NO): NO